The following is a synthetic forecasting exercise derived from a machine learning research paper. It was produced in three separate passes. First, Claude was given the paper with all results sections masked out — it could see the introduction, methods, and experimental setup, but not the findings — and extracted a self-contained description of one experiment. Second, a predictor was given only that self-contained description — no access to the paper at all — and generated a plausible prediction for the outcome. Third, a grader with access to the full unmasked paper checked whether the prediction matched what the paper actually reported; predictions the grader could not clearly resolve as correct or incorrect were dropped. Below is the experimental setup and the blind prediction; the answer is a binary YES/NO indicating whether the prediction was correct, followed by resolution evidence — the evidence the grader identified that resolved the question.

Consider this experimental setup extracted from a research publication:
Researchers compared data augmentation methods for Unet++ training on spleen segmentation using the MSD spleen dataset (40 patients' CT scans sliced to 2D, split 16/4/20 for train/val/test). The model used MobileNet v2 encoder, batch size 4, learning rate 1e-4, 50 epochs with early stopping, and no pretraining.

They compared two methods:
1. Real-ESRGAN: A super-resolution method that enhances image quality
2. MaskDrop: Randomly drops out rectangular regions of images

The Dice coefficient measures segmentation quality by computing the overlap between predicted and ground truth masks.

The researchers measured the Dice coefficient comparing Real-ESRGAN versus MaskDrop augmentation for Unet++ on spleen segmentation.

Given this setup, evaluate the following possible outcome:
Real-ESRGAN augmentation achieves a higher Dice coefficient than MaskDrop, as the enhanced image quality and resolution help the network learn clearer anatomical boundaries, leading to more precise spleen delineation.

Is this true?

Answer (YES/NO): NO